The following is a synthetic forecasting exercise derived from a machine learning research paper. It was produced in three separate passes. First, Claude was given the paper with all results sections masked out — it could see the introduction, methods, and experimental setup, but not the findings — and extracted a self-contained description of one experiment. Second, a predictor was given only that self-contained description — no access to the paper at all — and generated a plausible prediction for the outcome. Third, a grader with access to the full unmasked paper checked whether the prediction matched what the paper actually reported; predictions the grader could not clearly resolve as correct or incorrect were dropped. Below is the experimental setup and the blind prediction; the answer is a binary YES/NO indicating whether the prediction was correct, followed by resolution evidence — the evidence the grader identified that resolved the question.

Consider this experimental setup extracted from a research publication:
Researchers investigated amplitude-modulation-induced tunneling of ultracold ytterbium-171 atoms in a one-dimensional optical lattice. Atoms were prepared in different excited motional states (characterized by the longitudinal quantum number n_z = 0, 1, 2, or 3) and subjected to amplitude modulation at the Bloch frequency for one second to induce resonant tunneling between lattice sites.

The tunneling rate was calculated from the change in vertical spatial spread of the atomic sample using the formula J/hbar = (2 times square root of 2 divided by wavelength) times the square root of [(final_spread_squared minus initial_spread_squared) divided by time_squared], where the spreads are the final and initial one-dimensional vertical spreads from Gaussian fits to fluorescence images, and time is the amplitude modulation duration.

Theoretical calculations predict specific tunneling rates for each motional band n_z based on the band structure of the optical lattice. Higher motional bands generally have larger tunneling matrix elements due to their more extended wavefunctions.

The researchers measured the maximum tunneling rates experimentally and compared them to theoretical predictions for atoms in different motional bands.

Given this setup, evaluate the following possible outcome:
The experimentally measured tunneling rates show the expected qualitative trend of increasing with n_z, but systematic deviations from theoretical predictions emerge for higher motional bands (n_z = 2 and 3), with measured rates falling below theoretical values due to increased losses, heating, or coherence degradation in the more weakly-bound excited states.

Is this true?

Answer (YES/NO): NO